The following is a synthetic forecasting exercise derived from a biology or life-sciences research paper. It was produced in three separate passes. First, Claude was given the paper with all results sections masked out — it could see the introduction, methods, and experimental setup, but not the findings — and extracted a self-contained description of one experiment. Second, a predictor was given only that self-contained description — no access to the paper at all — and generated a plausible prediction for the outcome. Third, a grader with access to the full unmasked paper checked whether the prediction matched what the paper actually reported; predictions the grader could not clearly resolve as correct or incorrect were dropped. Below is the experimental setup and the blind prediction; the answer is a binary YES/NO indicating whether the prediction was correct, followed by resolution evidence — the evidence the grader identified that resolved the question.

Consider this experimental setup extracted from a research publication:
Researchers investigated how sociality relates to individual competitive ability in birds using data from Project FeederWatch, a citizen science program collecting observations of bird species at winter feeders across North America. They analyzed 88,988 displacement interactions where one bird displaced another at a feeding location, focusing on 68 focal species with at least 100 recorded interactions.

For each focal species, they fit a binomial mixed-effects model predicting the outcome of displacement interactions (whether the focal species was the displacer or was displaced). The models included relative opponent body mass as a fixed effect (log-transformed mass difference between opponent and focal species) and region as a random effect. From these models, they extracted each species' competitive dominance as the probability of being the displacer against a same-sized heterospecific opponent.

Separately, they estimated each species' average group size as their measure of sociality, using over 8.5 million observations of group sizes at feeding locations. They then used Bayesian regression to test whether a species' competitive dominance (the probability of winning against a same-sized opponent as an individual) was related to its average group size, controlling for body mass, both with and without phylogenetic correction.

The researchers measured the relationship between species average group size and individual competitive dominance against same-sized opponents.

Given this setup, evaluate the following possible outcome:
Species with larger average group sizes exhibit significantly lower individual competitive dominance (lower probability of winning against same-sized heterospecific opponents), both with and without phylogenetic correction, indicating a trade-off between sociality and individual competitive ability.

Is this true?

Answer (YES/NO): YES